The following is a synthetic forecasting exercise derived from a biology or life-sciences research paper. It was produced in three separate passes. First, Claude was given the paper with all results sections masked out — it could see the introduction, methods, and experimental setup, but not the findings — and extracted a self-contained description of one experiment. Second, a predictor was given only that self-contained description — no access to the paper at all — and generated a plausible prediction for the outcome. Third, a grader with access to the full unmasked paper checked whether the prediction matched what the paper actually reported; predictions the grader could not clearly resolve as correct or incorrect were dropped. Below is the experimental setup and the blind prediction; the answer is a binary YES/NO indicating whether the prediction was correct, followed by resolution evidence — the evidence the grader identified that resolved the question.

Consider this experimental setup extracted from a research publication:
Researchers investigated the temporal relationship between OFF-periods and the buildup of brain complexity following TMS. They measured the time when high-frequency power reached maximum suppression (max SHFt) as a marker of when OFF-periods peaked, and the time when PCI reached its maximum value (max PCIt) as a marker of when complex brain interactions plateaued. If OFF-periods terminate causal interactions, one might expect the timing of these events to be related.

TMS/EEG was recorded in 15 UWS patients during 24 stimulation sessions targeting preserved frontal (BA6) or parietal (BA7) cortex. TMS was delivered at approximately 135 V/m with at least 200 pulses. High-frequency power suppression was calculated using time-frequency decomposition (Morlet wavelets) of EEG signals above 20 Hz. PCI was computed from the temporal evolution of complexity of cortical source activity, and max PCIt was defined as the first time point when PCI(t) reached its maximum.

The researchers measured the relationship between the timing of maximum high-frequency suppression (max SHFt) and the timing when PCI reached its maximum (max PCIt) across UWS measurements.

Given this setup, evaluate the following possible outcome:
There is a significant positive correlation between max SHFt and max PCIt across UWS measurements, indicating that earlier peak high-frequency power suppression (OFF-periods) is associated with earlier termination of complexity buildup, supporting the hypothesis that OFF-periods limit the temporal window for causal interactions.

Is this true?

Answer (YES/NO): YES